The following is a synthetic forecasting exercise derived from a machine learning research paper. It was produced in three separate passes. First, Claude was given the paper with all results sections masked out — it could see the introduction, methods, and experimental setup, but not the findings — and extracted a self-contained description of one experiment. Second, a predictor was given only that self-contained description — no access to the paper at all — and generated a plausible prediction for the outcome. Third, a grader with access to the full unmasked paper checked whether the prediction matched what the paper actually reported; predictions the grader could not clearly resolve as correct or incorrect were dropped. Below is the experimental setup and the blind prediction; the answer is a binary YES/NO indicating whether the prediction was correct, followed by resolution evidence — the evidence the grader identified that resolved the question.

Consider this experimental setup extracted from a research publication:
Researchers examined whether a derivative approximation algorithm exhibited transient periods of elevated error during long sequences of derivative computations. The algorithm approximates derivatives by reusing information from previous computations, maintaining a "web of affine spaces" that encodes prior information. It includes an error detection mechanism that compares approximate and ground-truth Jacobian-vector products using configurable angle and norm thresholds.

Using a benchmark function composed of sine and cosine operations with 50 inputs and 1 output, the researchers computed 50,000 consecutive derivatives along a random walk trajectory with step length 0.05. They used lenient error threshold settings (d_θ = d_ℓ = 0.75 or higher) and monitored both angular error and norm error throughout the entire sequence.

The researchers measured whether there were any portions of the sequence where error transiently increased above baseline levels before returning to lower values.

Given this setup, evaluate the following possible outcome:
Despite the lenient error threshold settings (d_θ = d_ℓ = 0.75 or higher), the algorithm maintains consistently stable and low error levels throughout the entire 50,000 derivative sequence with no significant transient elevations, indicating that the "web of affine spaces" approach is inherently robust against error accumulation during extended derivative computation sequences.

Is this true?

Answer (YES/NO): NO